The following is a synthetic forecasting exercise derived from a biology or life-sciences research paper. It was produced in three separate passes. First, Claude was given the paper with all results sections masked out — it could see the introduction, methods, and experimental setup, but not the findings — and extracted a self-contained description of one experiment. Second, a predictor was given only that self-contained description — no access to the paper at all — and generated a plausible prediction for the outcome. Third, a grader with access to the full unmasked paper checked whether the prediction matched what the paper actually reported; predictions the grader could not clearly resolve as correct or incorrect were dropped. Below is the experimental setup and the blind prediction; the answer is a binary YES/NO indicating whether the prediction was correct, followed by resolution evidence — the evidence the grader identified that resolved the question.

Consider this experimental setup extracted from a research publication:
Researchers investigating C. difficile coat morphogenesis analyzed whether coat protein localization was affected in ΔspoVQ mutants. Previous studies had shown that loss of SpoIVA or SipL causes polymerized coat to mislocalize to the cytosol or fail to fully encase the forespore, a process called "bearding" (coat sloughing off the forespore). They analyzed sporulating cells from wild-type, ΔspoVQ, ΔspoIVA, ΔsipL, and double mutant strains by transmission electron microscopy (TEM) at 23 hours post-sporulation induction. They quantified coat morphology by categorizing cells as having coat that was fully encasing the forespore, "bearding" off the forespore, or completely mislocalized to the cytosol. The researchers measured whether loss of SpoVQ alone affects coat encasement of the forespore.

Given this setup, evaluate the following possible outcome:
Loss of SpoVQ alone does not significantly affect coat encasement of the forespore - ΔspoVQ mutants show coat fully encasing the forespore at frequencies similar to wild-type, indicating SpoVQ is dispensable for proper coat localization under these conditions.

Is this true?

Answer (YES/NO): YES